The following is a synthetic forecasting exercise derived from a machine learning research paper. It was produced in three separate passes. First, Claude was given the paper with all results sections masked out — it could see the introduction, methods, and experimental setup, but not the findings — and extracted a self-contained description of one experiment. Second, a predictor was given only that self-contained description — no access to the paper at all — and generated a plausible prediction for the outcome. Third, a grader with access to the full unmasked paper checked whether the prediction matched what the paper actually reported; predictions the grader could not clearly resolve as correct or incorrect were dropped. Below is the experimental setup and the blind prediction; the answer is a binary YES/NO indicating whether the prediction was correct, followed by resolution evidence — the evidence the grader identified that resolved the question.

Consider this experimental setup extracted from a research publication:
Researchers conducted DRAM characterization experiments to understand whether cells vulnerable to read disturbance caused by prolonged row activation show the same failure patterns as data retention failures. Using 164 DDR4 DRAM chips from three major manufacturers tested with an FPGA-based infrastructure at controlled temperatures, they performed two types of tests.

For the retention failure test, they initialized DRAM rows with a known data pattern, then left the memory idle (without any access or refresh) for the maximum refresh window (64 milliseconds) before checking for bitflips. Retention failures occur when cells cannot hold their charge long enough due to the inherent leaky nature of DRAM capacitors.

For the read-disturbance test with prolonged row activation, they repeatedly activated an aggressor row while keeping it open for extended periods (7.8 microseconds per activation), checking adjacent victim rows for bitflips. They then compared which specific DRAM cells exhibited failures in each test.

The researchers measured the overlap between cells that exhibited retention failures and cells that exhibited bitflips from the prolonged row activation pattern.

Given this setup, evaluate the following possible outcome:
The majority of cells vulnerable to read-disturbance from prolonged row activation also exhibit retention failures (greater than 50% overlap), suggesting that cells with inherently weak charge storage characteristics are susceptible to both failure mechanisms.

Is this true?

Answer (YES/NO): NO